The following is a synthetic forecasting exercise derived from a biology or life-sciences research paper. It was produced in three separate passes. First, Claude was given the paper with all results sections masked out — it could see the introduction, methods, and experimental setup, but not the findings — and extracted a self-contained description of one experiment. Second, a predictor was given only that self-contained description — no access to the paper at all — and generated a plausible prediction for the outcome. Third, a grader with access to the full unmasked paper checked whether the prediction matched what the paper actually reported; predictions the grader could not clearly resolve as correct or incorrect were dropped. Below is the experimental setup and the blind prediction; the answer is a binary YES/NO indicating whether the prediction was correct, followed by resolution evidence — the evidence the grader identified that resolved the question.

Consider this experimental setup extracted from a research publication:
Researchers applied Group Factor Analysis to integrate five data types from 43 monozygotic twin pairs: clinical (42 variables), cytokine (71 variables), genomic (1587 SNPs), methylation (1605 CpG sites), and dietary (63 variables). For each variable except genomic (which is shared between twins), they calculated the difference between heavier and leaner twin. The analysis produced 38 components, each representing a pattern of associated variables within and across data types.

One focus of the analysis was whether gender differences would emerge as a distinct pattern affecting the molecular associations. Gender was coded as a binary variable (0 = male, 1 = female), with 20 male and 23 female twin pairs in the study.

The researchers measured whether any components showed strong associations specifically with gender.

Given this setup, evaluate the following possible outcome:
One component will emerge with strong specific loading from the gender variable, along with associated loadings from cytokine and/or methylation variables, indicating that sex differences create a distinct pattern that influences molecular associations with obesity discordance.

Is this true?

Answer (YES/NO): NO